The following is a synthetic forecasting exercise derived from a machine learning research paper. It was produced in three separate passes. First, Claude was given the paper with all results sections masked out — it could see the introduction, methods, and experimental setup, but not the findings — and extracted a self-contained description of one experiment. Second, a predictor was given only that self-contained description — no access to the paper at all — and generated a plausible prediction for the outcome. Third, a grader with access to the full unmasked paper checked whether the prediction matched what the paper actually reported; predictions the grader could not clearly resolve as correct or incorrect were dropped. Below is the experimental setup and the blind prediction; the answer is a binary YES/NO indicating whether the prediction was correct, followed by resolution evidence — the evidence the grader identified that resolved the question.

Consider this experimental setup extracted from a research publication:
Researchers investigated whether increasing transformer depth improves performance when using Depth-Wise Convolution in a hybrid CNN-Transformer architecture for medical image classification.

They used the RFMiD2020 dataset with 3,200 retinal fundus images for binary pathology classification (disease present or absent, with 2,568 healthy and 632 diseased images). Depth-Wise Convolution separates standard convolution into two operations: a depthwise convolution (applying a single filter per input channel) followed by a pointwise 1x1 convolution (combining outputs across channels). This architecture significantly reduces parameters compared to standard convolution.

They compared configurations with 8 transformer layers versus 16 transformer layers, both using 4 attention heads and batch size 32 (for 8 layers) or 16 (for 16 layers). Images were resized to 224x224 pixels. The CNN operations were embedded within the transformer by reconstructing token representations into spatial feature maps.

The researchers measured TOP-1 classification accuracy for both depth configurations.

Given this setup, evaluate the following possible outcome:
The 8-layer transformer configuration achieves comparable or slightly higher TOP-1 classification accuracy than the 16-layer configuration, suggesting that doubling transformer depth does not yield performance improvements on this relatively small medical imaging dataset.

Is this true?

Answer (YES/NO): YES